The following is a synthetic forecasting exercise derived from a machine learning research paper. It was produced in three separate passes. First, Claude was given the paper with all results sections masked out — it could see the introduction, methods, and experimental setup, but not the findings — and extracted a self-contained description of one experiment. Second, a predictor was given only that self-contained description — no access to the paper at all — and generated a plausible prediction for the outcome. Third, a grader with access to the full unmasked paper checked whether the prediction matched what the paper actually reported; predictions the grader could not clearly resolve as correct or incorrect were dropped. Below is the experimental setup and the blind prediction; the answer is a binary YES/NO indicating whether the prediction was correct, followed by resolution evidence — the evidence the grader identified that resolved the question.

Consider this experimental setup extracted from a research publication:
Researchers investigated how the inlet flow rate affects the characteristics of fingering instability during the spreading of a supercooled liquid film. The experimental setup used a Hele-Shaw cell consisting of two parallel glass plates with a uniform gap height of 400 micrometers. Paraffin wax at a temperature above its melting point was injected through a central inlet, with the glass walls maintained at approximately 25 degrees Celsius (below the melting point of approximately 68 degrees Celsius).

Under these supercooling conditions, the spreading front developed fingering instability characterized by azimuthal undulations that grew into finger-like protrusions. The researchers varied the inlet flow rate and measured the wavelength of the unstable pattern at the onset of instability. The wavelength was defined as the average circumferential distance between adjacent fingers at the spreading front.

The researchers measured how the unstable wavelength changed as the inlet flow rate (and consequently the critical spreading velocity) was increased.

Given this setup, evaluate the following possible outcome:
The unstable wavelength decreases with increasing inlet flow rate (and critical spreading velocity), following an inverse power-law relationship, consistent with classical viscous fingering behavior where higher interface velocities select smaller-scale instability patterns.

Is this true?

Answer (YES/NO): NO